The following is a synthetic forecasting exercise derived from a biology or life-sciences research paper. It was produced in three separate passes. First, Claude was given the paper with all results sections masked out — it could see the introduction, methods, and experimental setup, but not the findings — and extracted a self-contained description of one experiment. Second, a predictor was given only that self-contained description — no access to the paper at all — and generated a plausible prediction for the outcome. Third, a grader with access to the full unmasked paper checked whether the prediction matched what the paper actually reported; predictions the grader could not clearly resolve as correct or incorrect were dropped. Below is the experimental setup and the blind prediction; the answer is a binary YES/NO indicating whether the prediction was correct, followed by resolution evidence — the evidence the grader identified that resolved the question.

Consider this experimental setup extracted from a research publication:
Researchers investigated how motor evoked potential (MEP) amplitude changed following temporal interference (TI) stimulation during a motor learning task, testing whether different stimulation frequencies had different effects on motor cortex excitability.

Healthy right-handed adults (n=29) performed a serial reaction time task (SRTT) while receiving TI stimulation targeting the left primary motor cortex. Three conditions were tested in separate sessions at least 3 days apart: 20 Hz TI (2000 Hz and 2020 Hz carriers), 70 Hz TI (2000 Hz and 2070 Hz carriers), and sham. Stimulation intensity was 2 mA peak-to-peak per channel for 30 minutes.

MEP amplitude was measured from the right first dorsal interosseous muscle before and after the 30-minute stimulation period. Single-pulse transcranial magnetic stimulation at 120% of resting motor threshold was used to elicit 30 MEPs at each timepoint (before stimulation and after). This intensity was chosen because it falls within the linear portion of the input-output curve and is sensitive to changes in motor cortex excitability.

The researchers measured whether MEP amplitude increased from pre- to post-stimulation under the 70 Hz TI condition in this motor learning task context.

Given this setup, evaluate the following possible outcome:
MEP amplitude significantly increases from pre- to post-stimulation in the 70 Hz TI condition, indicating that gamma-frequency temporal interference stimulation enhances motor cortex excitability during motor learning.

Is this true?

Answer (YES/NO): NO